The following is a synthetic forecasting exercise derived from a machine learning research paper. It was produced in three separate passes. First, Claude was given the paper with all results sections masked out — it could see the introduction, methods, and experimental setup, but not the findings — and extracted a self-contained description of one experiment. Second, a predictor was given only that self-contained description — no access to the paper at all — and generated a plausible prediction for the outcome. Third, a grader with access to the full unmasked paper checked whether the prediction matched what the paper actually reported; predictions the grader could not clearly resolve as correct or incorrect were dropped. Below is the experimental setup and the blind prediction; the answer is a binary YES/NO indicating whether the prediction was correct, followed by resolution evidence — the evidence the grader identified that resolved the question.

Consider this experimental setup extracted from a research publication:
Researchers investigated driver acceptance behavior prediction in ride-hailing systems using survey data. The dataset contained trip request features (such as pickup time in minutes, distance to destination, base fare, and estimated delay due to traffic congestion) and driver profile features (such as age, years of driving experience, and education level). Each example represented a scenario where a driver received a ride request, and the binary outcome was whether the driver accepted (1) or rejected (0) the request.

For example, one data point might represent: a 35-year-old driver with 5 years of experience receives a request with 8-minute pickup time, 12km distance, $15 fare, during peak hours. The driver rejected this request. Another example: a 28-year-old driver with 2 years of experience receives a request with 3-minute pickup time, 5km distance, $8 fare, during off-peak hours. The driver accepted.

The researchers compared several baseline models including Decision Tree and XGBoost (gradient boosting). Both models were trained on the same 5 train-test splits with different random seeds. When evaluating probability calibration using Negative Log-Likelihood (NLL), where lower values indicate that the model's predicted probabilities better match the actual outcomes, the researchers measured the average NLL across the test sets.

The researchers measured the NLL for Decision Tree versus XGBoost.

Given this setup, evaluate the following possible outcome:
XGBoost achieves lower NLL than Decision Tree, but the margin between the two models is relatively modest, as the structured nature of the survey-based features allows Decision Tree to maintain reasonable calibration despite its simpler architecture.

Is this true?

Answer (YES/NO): NO